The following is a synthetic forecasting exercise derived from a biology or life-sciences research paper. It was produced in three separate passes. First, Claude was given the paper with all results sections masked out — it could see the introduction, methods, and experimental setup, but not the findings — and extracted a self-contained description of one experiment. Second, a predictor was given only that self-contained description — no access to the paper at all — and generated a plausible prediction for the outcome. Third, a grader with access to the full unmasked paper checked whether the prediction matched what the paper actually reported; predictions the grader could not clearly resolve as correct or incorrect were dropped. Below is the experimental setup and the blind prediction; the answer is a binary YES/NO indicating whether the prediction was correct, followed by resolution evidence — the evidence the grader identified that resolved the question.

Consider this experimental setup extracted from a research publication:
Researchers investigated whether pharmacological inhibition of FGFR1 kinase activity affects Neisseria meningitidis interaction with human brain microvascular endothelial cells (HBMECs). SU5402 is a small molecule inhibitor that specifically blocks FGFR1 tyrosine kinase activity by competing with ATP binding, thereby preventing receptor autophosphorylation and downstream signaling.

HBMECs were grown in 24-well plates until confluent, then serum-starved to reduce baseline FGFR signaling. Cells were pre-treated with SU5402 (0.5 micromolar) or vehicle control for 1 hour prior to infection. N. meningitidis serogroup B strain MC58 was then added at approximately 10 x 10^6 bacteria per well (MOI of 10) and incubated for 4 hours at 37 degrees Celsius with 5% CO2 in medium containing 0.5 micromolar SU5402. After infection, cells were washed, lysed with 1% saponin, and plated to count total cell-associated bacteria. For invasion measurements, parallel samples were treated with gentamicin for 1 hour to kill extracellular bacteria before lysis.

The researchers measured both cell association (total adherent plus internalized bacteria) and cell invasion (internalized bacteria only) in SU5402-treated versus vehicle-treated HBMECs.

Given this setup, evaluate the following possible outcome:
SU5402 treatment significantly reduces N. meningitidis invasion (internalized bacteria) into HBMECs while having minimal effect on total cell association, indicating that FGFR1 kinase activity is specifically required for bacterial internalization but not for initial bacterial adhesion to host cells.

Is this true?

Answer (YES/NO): NO